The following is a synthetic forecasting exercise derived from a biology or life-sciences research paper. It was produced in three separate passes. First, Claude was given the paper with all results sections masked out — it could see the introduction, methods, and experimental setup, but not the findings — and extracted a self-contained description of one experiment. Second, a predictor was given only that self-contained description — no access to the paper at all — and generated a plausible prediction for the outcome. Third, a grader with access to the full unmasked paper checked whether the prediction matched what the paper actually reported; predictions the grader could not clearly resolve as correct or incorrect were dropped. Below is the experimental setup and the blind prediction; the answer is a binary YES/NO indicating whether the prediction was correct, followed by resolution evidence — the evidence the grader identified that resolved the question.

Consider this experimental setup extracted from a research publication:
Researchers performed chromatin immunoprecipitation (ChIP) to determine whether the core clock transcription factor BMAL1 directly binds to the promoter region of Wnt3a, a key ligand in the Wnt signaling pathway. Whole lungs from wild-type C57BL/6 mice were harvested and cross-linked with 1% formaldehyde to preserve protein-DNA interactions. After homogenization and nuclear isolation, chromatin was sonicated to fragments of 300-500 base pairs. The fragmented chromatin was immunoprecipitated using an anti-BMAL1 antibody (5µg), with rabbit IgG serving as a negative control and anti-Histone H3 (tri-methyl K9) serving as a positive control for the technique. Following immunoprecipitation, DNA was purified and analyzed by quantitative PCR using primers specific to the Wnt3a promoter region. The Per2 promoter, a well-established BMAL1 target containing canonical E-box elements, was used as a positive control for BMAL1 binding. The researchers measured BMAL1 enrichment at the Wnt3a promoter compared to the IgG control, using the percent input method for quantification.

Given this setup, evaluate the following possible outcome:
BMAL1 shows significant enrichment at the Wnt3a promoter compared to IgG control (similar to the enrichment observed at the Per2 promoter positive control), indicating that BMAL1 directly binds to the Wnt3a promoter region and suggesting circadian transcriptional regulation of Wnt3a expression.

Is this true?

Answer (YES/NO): NO